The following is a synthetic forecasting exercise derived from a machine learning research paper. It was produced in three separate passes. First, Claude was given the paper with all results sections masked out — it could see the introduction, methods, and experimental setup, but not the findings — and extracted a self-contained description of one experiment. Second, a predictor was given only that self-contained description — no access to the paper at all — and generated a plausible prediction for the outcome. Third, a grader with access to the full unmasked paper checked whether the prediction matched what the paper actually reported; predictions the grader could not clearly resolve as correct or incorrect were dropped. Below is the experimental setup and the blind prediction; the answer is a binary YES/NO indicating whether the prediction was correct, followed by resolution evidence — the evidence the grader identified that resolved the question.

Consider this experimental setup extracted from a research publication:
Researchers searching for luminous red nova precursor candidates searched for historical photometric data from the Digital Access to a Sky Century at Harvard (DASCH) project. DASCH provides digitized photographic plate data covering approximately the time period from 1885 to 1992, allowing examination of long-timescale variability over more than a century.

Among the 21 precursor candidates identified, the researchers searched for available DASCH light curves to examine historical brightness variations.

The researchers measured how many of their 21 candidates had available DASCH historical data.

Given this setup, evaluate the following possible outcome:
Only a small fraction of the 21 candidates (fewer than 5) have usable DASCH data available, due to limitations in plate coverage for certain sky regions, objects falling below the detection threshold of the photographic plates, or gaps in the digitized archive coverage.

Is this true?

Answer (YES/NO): NO